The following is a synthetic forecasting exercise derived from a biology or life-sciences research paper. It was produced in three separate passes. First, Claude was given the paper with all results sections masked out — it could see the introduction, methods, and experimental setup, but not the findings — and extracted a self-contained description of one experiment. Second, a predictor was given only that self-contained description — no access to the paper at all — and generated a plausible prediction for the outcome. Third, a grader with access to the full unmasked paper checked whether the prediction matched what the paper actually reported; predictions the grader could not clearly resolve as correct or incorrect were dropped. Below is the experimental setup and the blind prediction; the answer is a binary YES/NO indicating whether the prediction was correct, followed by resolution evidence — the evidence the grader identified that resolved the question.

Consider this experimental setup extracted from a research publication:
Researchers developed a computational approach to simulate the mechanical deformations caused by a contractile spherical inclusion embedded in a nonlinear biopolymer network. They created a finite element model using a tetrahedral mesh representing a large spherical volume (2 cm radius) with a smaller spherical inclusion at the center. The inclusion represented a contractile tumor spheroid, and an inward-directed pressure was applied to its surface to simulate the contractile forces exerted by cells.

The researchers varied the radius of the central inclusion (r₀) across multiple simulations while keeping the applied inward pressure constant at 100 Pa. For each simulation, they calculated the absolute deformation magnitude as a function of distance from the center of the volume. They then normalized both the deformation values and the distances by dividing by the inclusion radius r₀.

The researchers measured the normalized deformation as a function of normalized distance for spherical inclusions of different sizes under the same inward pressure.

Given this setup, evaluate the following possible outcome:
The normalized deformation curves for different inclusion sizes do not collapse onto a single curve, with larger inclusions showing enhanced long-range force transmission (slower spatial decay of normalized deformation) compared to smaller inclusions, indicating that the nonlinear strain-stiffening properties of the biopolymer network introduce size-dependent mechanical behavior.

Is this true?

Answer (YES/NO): NO